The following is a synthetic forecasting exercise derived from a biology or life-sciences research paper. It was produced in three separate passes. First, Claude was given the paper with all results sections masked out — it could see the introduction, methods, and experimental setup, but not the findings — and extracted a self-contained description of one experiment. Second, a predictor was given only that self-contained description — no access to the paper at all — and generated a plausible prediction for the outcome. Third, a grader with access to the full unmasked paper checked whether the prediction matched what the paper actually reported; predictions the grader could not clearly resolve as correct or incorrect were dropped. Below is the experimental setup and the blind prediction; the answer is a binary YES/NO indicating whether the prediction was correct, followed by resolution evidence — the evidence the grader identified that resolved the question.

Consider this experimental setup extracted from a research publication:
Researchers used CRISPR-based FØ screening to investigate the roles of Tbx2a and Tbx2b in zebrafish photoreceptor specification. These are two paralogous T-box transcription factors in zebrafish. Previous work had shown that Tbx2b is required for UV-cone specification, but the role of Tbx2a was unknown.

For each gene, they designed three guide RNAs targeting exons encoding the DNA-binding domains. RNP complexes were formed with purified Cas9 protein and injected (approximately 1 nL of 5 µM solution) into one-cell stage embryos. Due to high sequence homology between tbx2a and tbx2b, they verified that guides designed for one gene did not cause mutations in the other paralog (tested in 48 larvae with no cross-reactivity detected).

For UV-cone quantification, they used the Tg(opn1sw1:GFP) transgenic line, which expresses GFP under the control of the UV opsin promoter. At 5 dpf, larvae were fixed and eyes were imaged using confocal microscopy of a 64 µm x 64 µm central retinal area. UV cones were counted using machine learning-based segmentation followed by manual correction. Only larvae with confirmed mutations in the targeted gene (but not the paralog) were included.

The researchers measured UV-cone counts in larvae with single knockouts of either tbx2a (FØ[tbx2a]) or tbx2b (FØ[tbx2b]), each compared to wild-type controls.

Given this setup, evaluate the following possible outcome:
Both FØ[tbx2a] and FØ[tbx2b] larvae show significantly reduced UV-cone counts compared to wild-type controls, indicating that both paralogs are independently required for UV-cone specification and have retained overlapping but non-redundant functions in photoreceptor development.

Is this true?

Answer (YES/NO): YES